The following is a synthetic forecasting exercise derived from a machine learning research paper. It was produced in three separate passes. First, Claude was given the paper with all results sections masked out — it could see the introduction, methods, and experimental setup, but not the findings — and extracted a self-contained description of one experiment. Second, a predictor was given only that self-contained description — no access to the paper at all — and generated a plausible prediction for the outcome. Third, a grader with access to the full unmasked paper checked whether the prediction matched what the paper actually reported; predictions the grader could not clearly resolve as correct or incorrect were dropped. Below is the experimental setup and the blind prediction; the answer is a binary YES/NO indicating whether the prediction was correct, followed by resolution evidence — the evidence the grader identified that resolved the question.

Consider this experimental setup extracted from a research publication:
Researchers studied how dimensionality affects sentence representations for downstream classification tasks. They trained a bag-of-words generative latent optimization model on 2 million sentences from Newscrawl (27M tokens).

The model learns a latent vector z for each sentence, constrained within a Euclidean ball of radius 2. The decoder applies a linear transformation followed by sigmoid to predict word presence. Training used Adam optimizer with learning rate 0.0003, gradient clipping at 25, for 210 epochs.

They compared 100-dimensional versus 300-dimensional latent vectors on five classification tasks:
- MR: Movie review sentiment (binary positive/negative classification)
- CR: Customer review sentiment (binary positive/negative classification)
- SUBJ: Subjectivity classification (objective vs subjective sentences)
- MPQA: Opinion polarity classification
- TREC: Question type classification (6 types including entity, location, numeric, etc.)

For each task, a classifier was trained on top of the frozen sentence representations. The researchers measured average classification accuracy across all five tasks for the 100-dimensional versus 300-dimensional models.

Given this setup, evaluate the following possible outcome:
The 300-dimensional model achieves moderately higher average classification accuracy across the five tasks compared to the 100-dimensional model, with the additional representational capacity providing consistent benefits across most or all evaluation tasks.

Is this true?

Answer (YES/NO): YES